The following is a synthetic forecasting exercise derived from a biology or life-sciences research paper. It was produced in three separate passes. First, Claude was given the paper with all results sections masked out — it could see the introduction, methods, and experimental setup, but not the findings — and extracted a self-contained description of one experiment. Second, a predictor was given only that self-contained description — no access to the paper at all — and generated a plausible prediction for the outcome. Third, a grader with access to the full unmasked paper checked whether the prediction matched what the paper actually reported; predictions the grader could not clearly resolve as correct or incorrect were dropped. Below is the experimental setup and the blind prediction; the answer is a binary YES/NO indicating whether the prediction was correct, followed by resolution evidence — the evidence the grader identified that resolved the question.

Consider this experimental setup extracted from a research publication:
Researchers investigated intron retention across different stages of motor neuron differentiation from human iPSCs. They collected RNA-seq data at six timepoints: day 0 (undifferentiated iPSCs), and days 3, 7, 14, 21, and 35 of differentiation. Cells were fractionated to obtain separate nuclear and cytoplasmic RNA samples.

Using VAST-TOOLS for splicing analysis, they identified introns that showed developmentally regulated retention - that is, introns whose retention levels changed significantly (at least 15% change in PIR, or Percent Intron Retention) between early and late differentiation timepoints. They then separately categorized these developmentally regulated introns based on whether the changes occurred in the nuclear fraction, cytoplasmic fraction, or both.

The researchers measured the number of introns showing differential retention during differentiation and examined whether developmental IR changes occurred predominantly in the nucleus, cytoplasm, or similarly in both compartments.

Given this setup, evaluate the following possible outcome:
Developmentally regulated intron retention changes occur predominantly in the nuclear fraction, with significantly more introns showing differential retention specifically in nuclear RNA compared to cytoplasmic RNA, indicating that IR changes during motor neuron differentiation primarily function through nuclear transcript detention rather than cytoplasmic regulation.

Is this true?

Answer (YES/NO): NO